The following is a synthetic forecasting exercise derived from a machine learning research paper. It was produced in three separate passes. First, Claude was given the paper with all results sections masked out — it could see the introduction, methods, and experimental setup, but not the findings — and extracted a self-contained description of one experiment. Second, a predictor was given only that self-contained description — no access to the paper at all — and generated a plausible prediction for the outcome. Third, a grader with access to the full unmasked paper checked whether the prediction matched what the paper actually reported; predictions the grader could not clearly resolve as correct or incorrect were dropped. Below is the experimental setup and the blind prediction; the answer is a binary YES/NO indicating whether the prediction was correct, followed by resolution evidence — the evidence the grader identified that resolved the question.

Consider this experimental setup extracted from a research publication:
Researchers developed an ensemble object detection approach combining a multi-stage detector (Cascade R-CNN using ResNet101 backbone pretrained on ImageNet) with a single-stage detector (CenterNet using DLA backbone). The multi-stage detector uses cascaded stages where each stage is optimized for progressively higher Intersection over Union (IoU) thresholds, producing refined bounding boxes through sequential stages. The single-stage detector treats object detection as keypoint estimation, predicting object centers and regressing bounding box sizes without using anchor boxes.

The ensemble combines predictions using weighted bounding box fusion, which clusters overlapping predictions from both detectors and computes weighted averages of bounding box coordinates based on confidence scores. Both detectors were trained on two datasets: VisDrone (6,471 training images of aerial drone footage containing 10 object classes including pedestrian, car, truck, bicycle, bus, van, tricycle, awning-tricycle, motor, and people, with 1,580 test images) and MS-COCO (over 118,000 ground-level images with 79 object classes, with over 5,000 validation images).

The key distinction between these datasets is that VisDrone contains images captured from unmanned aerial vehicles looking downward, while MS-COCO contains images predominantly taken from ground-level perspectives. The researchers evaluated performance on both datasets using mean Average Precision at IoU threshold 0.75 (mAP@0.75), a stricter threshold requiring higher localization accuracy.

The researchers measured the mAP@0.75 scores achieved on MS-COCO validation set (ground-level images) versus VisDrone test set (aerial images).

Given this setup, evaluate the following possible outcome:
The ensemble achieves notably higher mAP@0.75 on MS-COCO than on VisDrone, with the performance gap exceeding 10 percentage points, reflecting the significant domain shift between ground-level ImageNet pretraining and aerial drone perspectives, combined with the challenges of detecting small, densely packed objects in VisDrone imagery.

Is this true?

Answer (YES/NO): YES